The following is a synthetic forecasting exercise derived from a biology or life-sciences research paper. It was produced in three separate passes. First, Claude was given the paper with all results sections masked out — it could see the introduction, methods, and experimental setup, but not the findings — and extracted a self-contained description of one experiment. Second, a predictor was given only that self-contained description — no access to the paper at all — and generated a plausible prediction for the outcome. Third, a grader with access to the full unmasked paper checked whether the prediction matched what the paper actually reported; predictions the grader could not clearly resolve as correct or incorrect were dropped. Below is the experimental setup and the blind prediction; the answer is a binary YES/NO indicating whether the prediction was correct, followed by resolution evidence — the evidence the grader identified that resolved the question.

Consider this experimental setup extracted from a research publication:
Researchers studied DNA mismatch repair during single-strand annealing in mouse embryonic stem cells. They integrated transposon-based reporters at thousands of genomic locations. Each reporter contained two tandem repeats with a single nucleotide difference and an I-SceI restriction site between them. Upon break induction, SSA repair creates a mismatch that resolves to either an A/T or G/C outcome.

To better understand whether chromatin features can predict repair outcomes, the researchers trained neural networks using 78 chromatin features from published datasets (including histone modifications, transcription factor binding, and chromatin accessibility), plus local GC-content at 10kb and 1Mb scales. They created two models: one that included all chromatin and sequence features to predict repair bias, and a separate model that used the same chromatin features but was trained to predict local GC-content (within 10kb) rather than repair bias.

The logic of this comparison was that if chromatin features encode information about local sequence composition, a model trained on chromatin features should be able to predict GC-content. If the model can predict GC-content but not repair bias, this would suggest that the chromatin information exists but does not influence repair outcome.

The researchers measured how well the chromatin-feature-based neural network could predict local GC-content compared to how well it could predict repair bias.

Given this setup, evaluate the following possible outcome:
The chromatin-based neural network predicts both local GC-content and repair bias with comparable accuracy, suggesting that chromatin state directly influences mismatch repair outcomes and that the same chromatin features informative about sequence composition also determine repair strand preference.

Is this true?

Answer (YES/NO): NO